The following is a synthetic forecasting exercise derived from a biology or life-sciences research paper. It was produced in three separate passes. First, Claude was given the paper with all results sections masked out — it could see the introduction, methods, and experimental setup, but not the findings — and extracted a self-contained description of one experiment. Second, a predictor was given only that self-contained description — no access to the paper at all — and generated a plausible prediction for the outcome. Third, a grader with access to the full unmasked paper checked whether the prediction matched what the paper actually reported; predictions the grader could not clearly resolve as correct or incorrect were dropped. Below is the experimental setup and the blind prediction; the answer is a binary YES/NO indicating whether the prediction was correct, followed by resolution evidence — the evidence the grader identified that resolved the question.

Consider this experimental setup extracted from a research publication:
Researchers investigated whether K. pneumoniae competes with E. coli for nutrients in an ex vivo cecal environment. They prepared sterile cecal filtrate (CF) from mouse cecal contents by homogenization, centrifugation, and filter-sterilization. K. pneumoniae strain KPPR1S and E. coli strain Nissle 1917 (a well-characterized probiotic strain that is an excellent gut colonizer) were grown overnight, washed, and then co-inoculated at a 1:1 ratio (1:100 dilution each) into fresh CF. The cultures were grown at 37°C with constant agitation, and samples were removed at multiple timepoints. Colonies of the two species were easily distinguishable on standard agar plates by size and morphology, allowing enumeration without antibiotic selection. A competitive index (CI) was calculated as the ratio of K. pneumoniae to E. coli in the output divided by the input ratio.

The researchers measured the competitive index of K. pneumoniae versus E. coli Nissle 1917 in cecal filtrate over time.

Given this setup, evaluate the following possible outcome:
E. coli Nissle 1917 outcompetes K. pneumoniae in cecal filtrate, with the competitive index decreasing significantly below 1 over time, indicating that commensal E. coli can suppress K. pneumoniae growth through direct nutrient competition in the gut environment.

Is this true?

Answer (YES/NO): YES